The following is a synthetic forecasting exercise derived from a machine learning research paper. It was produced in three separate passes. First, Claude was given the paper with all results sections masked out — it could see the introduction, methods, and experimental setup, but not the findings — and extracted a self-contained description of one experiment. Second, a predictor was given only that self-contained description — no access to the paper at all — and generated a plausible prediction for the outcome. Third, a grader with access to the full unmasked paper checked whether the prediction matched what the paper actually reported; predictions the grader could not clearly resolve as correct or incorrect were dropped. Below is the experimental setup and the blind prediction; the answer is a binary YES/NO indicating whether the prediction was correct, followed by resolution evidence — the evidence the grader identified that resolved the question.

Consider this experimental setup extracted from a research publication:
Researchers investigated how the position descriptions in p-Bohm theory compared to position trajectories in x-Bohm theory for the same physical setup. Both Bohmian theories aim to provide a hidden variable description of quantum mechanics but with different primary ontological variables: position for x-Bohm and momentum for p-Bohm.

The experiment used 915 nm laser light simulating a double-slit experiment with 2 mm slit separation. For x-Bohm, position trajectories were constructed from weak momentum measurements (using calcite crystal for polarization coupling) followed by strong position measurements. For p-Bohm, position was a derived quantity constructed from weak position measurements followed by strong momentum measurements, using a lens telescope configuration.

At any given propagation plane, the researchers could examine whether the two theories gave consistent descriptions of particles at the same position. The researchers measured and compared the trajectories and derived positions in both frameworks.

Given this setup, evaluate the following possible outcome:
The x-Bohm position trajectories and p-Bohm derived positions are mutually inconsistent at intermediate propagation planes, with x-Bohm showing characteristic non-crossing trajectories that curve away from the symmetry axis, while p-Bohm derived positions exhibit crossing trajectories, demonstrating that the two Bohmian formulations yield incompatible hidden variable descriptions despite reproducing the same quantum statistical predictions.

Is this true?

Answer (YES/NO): YES